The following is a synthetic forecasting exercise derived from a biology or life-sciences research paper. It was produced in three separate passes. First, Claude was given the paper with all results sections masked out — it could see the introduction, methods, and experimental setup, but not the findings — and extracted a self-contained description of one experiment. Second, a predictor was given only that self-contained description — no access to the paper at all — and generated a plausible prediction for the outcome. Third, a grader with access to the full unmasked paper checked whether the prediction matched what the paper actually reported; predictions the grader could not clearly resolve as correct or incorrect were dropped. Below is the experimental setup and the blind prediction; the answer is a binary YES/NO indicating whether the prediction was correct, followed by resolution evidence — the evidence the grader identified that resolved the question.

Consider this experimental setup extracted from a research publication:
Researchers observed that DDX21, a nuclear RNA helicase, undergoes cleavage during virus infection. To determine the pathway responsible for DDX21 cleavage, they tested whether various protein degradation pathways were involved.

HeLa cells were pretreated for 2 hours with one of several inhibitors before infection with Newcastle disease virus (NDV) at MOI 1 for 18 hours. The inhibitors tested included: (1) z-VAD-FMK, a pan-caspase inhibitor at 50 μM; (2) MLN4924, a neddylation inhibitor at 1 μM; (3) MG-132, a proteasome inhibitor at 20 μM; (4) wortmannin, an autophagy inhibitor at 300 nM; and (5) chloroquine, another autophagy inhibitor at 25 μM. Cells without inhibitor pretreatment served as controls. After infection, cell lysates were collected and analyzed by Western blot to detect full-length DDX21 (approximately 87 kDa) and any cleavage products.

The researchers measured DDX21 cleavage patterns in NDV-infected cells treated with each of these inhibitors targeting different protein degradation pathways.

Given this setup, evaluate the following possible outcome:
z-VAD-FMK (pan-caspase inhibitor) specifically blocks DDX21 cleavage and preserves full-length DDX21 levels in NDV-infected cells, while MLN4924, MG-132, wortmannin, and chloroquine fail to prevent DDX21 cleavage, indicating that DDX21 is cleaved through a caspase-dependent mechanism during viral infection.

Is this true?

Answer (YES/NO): NO